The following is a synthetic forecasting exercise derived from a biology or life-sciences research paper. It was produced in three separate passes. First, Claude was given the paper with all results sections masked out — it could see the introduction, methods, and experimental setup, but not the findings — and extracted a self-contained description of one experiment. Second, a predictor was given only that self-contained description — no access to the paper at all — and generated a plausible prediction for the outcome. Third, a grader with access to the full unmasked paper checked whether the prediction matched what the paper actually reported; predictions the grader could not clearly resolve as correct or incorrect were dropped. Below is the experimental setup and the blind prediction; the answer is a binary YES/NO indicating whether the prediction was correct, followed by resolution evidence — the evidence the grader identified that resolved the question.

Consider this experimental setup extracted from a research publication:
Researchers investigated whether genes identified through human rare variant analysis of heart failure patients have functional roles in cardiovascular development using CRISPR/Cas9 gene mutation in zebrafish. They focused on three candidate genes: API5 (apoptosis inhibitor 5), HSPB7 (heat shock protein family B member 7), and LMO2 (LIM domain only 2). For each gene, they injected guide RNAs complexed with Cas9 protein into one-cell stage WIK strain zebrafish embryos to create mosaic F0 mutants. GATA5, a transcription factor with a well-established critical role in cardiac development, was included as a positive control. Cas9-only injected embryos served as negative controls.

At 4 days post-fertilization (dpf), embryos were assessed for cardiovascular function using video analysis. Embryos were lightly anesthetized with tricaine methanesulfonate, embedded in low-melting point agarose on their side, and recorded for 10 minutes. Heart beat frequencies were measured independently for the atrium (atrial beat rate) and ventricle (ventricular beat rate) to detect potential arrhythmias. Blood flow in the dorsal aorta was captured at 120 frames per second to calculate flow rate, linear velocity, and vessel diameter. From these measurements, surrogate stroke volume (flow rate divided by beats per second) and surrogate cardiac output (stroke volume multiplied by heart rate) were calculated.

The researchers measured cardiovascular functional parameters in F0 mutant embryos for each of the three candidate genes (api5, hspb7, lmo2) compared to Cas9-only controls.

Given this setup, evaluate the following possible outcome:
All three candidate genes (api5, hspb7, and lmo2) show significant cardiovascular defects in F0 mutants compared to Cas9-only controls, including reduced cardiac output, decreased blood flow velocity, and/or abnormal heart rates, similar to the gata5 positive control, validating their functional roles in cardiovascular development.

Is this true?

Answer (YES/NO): NO